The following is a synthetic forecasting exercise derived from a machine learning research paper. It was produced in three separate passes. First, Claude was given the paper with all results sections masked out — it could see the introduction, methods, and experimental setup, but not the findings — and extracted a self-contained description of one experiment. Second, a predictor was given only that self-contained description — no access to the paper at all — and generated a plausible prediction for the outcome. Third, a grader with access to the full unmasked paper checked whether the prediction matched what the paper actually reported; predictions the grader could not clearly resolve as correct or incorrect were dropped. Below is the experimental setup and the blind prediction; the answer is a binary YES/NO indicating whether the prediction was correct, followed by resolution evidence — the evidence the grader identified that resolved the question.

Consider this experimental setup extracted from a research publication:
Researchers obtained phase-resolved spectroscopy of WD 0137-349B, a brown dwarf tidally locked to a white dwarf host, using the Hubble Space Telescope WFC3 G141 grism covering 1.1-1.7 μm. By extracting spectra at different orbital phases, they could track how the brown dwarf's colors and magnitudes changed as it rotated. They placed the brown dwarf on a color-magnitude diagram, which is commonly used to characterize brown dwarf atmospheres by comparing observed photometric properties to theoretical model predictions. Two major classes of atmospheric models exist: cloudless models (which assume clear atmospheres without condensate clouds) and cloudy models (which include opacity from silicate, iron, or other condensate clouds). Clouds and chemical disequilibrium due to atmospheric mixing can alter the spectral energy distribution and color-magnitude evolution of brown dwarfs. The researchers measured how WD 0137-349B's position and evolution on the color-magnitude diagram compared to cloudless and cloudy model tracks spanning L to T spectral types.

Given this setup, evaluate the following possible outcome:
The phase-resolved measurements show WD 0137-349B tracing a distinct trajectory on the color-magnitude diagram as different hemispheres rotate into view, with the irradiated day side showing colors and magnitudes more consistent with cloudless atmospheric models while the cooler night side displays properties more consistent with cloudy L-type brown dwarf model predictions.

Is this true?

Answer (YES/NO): NO